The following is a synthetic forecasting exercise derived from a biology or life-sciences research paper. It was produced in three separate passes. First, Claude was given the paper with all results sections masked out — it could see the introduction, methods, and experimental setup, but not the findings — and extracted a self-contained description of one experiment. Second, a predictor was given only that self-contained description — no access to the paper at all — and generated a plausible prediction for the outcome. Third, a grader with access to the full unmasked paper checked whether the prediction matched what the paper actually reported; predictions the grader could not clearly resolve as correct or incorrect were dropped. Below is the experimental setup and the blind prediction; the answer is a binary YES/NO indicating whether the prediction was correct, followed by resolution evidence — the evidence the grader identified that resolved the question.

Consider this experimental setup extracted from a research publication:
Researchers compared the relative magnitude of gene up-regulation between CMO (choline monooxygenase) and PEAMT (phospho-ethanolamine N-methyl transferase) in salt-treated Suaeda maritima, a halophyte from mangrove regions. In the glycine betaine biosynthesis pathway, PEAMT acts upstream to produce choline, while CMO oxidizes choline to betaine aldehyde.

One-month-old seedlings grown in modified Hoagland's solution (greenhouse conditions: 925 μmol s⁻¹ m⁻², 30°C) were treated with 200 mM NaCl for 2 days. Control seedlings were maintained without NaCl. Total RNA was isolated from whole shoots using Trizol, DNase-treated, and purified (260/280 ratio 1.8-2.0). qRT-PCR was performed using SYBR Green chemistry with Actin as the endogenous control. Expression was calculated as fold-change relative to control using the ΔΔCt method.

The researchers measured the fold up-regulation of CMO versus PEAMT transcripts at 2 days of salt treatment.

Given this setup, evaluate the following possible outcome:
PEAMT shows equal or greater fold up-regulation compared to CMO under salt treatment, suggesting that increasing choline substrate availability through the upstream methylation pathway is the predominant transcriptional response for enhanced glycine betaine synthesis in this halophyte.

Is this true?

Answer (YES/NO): NO